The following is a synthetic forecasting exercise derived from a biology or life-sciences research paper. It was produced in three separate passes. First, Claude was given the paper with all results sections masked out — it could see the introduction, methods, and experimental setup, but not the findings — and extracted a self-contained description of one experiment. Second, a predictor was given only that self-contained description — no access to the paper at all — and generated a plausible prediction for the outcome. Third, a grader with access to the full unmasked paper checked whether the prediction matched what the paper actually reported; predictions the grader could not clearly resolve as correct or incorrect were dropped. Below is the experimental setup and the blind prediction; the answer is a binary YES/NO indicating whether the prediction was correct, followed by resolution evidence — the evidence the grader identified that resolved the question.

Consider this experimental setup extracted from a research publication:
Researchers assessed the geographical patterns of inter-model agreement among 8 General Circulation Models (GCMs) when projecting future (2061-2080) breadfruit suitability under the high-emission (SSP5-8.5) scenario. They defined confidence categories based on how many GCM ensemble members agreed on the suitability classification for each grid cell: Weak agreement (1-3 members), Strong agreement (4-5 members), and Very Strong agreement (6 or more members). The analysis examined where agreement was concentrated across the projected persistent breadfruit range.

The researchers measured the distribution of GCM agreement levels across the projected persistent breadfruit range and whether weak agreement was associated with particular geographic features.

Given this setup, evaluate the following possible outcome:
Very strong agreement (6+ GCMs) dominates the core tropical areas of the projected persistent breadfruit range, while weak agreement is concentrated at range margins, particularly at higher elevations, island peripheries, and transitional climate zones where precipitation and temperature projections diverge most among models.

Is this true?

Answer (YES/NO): NO